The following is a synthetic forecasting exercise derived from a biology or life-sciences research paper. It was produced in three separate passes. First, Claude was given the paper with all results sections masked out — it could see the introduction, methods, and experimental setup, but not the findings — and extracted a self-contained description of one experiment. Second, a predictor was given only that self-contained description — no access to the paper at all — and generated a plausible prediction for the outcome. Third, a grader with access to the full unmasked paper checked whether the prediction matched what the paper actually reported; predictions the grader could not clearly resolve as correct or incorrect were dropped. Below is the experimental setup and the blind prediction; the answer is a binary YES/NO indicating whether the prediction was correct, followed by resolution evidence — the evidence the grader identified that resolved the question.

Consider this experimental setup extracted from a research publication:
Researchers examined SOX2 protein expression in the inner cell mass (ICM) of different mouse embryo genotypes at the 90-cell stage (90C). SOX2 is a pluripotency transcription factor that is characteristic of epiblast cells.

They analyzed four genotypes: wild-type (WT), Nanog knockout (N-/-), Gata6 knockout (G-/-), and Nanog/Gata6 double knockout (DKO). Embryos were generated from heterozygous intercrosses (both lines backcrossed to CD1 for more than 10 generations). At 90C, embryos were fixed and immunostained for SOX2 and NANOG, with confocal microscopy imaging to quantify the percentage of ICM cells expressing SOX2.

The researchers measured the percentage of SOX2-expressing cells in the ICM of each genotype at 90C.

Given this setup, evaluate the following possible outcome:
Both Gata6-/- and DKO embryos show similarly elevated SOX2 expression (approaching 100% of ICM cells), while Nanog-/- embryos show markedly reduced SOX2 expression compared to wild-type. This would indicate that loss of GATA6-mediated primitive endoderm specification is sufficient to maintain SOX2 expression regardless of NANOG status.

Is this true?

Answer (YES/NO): NO